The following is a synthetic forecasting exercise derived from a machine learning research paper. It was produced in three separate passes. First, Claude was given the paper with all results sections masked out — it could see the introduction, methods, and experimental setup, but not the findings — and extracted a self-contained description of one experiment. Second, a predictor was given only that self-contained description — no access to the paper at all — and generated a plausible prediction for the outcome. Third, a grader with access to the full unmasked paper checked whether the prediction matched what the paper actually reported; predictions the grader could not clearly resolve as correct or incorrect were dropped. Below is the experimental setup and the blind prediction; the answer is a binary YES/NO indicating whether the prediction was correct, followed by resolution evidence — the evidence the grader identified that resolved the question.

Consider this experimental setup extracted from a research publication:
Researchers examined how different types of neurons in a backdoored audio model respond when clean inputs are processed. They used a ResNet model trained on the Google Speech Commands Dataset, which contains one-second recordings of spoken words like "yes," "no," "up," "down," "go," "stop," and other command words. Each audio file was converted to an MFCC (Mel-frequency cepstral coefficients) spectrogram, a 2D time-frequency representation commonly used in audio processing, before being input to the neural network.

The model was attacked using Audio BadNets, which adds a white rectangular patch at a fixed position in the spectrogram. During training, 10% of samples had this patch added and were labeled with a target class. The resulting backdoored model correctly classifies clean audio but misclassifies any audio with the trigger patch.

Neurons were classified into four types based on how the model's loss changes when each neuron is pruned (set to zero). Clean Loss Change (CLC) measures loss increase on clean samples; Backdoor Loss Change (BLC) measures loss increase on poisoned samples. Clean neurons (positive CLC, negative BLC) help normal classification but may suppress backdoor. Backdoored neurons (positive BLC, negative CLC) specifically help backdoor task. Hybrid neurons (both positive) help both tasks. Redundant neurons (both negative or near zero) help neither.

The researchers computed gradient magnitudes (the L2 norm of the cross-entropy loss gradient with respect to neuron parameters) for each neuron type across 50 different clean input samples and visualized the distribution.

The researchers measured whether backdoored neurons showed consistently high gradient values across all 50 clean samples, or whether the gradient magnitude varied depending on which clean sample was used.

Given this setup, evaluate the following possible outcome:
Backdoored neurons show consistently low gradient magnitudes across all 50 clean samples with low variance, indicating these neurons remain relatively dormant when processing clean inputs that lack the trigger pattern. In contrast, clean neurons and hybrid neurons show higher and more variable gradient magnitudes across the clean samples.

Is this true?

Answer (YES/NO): NO